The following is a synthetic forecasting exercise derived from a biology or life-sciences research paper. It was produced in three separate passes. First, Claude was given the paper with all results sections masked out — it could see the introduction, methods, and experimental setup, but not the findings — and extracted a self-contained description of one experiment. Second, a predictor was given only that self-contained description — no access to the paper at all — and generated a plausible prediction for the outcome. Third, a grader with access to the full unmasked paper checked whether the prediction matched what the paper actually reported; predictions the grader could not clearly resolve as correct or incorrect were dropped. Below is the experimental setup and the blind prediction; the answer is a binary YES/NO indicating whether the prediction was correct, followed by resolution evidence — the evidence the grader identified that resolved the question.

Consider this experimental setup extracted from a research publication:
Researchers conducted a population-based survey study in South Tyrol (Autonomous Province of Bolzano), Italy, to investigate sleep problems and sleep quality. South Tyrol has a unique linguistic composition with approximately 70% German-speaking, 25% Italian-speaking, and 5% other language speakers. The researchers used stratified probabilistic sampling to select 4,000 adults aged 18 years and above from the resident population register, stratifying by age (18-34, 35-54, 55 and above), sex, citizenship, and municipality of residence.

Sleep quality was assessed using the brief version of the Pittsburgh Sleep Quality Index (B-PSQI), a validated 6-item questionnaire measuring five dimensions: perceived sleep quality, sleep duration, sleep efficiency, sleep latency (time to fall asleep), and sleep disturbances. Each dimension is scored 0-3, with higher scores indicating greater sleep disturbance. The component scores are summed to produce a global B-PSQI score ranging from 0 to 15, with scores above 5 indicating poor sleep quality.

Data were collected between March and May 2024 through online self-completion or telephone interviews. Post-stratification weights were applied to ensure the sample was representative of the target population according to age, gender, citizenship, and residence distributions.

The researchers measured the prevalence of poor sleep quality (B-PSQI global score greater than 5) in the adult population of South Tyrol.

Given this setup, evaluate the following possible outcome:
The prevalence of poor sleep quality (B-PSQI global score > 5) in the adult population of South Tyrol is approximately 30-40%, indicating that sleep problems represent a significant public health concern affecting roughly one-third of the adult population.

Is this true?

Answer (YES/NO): NO